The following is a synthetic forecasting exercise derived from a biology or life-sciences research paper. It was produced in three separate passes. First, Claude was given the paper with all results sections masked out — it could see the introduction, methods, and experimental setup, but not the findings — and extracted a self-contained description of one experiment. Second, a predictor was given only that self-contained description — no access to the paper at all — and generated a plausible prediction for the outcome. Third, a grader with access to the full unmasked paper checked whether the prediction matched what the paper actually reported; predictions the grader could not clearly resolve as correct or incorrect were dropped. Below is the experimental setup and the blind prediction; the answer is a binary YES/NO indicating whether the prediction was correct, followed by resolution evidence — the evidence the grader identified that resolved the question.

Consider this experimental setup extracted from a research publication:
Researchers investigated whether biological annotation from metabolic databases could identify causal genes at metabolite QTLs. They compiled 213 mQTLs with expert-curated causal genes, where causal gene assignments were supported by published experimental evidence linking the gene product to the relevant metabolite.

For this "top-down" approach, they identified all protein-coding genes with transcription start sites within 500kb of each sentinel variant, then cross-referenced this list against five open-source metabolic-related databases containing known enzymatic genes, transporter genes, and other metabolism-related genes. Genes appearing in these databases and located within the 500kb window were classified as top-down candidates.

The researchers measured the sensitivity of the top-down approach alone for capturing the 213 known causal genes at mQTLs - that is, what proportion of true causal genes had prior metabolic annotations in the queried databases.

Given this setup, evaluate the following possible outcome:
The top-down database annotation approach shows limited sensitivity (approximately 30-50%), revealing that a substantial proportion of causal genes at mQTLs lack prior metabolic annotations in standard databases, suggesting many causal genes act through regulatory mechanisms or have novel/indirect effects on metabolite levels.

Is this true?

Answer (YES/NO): NO